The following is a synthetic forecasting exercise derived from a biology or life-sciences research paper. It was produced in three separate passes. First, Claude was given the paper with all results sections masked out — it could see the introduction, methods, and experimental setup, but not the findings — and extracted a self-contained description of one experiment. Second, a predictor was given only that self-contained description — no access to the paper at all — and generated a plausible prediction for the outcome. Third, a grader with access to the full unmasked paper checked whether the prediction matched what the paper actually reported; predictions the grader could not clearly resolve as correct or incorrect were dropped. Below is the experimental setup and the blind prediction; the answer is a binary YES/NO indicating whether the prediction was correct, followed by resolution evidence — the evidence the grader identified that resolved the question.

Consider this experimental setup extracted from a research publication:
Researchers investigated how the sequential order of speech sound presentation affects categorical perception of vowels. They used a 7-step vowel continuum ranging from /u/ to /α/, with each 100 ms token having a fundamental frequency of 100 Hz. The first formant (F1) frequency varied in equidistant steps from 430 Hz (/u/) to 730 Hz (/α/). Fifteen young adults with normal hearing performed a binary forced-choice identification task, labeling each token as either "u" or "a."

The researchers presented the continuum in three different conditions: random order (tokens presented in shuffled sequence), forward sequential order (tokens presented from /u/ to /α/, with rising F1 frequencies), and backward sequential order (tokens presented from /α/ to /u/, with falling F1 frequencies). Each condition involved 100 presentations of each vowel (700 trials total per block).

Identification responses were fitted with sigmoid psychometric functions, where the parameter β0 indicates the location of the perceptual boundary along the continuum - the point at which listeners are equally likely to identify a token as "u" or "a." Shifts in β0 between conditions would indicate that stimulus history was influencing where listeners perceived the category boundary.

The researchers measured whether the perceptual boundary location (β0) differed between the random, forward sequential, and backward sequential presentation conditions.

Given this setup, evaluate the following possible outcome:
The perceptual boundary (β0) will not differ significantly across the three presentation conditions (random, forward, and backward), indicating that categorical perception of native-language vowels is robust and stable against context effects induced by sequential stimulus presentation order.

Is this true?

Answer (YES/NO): NO